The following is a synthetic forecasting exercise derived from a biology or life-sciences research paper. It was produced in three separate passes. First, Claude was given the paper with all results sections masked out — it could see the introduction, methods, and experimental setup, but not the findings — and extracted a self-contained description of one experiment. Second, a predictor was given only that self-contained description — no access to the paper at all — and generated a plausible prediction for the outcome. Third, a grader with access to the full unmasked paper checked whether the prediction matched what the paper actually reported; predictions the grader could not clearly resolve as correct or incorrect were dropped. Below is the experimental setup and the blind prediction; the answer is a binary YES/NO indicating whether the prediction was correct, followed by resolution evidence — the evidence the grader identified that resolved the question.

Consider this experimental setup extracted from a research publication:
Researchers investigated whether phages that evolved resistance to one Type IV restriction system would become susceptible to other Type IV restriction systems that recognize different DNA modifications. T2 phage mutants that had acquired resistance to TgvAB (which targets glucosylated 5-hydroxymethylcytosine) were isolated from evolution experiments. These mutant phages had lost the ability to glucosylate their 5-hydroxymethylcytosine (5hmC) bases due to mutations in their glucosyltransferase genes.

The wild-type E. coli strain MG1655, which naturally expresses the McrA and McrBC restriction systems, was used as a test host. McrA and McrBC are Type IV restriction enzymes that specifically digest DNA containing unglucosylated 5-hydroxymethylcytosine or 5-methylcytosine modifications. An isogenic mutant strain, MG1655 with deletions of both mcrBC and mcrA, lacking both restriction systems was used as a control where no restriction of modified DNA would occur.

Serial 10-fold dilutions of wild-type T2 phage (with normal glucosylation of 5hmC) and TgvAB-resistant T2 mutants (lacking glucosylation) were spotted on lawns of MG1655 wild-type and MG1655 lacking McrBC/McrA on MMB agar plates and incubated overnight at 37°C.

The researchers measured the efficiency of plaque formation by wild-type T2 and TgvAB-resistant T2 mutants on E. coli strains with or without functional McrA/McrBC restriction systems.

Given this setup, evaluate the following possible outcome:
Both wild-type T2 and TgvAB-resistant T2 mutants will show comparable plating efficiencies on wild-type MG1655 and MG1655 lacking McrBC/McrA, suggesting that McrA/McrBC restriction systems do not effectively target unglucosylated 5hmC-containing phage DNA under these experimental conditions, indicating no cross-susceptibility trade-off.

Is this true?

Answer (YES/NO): NO